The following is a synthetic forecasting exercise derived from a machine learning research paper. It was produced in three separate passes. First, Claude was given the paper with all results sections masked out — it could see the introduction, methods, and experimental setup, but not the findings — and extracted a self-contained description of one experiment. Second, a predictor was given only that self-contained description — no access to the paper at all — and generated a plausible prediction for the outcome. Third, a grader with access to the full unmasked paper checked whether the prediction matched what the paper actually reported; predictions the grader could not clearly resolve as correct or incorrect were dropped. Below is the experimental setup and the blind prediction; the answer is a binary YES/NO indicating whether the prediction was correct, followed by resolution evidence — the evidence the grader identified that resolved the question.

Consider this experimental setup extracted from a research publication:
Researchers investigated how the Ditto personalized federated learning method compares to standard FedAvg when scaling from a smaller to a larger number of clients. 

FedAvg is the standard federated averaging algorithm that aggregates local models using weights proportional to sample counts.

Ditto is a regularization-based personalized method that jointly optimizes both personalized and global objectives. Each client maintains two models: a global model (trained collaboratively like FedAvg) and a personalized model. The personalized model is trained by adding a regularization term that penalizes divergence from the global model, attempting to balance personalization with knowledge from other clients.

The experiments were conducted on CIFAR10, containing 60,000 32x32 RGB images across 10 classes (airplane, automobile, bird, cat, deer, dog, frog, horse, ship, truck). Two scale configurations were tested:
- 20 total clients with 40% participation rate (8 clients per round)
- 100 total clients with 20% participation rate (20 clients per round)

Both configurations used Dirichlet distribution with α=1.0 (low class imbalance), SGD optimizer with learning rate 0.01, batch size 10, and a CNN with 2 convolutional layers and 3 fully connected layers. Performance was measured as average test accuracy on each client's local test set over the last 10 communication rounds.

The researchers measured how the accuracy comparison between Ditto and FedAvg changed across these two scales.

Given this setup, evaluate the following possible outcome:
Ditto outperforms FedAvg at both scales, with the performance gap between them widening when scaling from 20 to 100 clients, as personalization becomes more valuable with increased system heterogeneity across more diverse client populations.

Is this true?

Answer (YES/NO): NO